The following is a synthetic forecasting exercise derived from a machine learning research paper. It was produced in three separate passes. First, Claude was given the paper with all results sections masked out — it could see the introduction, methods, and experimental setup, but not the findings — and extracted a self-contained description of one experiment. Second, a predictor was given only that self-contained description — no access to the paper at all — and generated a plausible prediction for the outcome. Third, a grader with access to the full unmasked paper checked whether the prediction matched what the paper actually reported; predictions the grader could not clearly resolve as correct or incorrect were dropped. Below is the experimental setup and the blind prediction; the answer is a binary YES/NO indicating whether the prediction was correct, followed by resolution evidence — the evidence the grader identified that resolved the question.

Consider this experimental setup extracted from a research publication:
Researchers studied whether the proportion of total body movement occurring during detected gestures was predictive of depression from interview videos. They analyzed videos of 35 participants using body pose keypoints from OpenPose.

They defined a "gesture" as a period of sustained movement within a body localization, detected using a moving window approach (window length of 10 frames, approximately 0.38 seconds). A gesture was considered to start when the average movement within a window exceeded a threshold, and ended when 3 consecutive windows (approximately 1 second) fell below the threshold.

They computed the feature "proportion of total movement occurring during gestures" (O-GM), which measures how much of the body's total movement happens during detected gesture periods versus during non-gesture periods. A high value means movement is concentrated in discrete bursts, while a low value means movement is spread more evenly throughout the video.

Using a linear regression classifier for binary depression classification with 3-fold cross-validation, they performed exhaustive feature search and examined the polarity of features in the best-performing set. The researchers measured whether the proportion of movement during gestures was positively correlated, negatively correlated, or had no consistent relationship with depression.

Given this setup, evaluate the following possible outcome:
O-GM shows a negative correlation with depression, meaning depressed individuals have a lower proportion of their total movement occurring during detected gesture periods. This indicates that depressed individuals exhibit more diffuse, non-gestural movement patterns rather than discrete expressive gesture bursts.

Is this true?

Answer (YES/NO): NO